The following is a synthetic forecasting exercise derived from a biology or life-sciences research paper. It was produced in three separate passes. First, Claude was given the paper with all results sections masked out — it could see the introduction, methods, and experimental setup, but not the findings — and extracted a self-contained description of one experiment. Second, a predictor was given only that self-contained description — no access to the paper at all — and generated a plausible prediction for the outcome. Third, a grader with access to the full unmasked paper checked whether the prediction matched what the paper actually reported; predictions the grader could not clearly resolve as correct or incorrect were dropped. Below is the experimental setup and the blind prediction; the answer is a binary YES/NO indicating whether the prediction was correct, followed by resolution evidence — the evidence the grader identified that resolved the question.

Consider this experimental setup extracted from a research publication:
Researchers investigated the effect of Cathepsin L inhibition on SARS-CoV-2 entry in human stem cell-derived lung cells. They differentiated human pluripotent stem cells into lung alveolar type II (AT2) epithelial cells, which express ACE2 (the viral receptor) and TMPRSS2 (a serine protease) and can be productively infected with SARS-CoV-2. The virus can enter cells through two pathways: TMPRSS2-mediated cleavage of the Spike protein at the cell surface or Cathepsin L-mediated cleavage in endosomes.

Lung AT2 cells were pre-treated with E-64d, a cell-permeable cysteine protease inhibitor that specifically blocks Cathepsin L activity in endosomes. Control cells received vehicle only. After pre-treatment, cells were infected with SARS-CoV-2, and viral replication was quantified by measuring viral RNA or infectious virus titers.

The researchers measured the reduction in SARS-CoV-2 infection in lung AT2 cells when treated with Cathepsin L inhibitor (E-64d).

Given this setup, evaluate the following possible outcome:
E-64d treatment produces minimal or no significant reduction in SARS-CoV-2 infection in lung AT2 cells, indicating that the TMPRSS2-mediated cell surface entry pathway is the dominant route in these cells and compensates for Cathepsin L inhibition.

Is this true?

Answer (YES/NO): YES